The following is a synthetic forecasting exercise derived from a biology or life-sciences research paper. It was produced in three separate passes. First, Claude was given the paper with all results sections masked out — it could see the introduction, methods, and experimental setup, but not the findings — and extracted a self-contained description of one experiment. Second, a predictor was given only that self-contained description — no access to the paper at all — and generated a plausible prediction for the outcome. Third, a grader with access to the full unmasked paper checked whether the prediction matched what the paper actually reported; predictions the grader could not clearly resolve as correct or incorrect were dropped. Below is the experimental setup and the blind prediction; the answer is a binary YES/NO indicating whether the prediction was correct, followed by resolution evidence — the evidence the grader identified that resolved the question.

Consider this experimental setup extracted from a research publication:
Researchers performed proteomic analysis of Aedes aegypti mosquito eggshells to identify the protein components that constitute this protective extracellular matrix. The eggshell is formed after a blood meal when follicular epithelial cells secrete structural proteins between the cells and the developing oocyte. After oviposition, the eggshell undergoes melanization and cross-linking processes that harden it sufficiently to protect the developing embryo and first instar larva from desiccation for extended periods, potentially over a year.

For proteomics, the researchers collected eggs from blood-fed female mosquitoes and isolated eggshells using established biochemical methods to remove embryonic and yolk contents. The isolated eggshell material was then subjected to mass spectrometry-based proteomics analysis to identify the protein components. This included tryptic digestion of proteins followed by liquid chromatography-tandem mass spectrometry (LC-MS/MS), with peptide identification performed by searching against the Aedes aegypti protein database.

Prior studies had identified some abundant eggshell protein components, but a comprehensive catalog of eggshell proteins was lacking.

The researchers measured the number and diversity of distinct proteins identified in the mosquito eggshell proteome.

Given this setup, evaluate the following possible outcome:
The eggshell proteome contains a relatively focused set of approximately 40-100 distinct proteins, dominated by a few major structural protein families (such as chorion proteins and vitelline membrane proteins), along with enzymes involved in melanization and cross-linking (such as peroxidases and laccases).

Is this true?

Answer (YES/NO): NO